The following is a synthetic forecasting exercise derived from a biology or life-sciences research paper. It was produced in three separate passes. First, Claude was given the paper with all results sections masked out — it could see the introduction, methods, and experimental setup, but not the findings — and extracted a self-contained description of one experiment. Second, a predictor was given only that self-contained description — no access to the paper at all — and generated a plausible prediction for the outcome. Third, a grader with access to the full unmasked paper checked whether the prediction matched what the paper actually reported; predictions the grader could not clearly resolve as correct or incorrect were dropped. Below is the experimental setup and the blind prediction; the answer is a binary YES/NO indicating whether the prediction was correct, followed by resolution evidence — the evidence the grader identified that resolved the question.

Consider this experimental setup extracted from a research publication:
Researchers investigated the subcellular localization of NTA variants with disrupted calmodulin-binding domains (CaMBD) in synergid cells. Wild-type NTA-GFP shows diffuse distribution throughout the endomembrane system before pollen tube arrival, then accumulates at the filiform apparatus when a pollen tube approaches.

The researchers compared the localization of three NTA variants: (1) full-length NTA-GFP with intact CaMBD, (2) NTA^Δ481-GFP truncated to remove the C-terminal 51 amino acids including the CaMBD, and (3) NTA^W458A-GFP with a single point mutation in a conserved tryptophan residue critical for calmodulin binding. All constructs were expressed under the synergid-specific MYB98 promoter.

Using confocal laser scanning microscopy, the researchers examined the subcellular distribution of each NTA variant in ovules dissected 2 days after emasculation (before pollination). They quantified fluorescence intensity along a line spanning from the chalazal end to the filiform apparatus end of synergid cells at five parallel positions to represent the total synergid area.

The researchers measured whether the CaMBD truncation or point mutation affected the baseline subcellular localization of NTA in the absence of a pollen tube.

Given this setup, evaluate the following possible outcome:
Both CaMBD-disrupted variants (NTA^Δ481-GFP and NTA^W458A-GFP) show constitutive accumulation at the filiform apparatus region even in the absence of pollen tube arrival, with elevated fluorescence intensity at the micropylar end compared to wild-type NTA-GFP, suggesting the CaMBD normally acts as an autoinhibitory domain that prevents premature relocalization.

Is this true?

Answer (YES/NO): NO